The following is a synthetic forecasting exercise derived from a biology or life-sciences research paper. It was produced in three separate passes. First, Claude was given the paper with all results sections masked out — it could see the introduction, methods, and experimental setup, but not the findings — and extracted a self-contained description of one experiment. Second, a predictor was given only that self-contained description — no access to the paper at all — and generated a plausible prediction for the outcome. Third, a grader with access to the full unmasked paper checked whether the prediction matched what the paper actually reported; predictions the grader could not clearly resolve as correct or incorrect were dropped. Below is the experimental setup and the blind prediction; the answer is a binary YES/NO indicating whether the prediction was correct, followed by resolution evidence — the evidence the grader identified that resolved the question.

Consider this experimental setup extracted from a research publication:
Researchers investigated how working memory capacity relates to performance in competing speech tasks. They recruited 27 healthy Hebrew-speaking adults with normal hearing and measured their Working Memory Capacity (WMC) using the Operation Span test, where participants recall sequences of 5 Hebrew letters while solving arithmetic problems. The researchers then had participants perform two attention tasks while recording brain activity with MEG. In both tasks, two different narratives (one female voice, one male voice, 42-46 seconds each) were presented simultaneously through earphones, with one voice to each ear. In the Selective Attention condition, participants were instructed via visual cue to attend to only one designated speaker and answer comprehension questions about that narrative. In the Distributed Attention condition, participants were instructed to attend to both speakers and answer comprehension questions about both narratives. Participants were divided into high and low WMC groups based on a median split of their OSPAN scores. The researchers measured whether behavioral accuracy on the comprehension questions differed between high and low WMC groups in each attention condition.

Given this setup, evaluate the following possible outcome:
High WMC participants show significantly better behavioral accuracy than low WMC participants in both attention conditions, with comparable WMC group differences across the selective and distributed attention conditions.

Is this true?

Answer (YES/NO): NO